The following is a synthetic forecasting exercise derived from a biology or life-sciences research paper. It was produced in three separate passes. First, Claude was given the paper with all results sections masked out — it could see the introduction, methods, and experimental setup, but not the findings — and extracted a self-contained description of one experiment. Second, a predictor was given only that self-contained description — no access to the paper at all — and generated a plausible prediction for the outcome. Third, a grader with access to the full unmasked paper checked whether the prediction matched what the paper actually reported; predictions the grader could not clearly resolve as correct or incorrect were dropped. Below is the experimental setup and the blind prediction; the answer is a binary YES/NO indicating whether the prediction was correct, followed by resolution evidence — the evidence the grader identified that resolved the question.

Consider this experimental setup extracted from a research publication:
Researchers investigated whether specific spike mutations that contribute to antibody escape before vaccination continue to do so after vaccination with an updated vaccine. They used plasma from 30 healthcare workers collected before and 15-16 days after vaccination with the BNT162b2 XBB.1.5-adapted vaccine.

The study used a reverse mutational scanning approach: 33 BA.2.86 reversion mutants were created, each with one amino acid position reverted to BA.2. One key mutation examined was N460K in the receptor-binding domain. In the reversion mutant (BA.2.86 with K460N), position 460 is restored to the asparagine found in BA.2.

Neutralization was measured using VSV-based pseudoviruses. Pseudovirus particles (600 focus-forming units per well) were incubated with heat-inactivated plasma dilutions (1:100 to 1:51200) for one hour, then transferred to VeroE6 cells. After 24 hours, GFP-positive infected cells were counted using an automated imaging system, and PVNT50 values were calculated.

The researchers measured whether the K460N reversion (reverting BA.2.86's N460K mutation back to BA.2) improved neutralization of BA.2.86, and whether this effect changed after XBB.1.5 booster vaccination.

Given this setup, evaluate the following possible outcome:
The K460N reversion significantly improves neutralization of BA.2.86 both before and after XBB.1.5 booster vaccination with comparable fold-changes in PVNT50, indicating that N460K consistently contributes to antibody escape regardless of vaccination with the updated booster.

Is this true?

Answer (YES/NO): NO